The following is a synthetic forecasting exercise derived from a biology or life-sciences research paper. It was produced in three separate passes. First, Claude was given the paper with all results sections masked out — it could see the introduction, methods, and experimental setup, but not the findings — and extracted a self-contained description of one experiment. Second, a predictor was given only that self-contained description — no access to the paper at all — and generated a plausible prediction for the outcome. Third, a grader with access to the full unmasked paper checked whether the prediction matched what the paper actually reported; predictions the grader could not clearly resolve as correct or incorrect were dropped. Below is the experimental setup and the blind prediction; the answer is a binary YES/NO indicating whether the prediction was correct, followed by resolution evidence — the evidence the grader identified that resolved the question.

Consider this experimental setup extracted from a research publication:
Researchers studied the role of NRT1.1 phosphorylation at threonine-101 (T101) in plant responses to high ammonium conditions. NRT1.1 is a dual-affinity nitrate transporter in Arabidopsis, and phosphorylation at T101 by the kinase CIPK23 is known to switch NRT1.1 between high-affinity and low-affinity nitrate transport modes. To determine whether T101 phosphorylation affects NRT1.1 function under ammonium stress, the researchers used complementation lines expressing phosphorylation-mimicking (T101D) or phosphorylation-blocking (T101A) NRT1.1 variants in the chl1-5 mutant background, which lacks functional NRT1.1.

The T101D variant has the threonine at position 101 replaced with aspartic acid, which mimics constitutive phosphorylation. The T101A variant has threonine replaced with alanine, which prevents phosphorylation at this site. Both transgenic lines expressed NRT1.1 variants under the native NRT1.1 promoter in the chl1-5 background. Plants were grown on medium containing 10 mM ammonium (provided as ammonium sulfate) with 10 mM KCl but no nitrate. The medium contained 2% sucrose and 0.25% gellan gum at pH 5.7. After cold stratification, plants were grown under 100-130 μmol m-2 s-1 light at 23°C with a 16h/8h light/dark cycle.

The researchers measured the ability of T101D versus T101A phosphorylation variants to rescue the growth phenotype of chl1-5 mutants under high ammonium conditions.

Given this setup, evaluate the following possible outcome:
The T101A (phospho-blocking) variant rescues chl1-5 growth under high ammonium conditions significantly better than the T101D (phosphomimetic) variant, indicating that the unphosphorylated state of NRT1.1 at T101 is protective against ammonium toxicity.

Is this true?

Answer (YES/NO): NO